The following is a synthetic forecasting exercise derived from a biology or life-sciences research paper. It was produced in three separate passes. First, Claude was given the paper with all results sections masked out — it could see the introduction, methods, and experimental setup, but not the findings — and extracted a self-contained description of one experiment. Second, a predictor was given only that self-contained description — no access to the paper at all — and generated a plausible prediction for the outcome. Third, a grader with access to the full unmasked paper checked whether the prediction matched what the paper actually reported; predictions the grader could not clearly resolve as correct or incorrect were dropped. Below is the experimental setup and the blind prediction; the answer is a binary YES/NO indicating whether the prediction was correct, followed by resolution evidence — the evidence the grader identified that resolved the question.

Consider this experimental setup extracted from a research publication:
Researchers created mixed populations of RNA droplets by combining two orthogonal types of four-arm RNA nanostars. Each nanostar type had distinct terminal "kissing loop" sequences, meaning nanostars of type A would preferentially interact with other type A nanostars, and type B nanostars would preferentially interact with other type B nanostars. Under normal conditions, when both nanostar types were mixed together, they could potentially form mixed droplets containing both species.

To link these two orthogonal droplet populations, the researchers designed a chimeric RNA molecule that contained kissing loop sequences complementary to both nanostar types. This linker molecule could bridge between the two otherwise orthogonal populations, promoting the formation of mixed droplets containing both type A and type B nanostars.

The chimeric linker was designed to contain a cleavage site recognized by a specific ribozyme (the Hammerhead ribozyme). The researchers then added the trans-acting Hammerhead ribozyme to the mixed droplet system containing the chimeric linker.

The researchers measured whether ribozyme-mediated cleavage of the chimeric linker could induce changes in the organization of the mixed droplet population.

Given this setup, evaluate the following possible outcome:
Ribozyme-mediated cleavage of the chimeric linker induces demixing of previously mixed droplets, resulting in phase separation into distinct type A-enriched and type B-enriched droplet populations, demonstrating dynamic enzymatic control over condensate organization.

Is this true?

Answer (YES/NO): YES